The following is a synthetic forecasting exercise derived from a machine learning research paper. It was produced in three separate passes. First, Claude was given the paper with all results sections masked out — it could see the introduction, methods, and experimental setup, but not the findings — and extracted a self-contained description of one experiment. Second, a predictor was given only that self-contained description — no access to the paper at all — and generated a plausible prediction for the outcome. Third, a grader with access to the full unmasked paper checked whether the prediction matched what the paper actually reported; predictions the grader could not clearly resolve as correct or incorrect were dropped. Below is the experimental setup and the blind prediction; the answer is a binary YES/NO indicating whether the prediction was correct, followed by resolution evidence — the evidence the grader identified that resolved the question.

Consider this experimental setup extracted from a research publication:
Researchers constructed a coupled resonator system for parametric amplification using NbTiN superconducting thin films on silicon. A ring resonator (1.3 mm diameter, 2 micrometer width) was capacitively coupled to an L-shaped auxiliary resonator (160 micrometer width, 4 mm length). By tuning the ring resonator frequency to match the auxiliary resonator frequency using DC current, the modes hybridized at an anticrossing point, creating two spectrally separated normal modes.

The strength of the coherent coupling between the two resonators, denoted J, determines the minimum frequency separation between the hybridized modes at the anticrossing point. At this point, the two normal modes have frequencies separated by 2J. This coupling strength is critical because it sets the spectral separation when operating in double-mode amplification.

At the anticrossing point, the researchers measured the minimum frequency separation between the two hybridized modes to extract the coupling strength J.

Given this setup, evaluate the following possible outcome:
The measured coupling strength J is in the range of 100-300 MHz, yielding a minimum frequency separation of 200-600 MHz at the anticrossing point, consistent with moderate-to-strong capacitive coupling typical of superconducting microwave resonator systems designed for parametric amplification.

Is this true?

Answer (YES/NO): NO